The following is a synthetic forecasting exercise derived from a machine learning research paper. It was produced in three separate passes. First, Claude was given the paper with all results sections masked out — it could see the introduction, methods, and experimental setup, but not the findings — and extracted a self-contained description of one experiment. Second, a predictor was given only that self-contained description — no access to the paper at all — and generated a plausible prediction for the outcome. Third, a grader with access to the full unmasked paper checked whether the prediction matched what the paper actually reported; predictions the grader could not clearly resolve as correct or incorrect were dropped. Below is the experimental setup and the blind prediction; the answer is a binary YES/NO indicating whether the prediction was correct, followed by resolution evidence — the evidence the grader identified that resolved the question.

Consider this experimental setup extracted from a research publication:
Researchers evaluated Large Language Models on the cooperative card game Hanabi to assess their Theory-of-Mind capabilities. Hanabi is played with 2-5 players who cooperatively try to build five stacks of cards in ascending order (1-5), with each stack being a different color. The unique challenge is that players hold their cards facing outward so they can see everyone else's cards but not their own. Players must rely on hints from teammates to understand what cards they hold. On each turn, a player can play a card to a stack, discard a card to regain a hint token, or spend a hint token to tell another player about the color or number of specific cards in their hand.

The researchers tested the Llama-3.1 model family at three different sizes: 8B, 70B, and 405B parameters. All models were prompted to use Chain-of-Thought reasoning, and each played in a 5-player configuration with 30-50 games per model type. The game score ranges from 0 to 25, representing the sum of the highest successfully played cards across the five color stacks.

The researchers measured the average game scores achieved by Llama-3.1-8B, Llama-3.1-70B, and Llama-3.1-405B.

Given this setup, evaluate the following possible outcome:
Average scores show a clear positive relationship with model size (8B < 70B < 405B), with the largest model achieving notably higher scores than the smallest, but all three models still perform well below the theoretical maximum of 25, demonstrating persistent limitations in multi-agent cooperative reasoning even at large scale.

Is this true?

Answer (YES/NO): YES